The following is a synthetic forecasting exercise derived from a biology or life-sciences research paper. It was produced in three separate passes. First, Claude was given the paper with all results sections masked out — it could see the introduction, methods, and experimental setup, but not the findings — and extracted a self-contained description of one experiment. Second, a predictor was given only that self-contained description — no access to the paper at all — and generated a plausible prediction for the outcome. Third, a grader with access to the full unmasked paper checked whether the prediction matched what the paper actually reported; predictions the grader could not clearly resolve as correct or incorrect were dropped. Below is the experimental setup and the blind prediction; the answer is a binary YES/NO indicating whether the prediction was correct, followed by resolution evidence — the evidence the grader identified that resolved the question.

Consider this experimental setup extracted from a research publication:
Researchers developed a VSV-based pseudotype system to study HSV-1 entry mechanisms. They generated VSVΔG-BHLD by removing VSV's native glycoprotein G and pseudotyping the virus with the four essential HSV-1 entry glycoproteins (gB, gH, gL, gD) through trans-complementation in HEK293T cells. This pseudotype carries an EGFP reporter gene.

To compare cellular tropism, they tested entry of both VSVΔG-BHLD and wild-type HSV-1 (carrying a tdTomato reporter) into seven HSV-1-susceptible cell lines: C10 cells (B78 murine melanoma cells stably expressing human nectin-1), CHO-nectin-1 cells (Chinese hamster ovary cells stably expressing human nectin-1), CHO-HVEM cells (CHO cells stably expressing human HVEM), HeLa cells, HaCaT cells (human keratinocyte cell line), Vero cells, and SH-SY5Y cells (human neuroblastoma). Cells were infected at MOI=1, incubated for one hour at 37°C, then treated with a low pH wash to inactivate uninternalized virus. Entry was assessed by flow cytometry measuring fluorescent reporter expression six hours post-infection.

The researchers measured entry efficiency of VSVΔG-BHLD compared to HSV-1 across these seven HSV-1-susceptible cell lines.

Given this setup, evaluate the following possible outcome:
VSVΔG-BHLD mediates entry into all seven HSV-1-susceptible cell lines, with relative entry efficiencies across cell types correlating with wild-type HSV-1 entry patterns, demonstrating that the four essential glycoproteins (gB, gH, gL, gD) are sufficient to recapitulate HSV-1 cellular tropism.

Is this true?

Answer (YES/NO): NO